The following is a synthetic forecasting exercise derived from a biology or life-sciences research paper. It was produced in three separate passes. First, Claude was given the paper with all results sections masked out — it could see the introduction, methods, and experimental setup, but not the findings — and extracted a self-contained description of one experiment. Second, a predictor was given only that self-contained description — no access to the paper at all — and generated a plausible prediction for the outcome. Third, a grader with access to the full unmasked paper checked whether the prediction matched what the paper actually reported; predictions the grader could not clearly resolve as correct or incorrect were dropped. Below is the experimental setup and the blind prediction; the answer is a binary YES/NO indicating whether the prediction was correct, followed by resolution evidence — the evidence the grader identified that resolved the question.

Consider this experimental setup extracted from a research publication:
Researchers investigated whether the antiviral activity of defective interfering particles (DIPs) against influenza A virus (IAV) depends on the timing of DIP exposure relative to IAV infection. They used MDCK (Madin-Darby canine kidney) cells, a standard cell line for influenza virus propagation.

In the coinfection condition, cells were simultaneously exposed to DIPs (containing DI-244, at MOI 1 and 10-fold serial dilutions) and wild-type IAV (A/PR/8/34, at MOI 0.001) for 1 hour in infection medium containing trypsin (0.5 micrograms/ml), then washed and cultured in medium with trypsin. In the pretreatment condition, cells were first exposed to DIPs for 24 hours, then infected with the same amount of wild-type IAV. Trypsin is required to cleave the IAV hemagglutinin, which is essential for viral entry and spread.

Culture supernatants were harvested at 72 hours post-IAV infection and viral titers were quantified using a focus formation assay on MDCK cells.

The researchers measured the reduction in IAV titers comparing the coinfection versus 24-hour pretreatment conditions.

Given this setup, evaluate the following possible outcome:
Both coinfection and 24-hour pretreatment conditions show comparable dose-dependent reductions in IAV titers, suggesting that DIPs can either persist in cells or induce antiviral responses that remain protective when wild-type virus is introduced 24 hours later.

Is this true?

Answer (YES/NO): NO